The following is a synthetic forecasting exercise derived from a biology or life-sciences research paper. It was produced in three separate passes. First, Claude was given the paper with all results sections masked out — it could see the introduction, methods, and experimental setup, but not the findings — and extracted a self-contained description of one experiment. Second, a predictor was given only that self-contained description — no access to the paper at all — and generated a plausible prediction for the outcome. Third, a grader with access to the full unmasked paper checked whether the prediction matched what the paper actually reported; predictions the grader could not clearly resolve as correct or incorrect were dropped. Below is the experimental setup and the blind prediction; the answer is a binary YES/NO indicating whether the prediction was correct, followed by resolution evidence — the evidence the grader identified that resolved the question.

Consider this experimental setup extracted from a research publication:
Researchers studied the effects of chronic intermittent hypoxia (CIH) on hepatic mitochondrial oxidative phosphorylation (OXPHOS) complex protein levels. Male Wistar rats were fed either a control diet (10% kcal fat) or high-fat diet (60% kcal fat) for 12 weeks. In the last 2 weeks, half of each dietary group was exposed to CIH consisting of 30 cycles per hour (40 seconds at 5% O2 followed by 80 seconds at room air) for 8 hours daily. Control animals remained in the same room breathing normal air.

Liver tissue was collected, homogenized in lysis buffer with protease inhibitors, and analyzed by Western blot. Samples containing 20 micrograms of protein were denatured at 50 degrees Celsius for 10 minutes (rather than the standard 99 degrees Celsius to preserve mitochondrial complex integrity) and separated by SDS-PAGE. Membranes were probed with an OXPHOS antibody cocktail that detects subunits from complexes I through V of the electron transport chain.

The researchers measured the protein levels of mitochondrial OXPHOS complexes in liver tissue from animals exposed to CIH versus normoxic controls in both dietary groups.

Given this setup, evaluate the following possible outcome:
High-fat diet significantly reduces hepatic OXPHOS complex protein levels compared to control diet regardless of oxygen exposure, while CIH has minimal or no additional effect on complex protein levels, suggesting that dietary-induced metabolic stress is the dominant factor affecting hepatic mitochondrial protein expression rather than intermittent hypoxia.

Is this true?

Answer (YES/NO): NO